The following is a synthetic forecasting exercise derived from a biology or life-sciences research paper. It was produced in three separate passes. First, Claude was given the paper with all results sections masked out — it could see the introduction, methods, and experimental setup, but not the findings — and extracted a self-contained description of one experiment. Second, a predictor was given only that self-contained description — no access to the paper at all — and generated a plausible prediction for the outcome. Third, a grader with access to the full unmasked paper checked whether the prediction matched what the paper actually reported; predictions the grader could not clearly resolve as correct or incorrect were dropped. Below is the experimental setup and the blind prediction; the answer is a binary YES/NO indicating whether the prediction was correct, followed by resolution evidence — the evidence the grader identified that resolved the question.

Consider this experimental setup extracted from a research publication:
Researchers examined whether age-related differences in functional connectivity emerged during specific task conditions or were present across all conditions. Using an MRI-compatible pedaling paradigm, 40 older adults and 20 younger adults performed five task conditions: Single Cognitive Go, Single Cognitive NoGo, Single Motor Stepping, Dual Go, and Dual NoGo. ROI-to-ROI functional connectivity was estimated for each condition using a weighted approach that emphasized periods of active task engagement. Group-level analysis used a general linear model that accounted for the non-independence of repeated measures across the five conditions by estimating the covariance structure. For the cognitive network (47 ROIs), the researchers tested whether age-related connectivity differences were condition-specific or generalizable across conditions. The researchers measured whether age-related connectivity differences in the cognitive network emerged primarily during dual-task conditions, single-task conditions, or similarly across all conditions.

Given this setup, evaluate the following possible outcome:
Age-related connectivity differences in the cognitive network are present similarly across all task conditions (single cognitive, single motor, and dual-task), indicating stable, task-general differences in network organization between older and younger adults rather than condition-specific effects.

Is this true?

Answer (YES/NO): NO